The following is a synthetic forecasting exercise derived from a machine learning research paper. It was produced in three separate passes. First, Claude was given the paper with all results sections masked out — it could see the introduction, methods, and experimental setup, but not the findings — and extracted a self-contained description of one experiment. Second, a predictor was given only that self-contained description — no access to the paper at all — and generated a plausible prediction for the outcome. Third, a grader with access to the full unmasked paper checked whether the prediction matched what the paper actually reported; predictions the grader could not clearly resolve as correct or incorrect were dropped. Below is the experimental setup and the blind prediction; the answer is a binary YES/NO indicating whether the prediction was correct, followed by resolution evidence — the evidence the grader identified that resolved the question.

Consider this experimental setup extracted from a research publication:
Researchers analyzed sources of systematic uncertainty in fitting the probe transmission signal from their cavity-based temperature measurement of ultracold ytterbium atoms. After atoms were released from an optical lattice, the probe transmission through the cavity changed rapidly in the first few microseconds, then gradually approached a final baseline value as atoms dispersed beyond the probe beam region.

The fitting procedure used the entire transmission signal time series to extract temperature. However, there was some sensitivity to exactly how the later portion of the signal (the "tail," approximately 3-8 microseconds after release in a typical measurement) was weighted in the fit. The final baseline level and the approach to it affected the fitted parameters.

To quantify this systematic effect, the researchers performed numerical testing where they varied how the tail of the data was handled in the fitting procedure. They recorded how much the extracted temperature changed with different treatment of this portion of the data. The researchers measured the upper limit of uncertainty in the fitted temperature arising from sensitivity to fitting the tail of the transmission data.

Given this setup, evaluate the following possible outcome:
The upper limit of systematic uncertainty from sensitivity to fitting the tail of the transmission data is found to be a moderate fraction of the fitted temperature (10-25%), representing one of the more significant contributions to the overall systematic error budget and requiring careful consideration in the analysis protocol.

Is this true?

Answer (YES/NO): NO